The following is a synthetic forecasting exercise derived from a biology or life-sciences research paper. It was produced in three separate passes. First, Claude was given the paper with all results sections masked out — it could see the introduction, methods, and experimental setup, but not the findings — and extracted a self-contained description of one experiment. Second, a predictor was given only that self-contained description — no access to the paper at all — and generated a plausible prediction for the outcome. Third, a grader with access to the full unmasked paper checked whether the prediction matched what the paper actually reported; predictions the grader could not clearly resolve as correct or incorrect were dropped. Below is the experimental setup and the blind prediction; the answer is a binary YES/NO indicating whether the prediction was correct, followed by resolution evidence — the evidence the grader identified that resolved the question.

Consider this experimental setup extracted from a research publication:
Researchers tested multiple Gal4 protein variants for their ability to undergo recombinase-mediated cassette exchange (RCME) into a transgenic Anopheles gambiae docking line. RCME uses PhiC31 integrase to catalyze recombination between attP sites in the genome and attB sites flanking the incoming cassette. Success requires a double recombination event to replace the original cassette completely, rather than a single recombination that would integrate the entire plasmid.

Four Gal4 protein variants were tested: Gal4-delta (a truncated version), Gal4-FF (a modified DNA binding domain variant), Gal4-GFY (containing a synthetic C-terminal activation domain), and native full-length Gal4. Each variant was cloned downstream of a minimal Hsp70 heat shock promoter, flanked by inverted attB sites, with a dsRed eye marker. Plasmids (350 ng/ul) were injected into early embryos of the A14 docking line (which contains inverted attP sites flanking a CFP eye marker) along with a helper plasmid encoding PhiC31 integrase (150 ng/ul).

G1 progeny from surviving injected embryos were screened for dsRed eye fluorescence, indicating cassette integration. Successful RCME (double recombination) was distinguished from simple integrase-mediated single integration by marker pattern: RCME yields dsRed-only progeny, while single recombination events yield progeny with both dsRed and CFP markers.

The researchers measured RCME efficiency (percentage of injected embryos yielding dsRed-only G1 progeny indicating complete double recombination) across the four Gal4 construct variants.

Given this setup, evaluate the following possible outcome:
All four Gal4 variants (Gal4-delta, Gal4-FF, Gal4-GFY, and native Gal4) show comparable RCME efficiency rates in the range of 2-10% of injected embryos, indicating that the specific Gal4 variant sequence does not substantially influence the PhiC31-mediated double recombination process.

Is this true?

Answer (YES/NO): NO